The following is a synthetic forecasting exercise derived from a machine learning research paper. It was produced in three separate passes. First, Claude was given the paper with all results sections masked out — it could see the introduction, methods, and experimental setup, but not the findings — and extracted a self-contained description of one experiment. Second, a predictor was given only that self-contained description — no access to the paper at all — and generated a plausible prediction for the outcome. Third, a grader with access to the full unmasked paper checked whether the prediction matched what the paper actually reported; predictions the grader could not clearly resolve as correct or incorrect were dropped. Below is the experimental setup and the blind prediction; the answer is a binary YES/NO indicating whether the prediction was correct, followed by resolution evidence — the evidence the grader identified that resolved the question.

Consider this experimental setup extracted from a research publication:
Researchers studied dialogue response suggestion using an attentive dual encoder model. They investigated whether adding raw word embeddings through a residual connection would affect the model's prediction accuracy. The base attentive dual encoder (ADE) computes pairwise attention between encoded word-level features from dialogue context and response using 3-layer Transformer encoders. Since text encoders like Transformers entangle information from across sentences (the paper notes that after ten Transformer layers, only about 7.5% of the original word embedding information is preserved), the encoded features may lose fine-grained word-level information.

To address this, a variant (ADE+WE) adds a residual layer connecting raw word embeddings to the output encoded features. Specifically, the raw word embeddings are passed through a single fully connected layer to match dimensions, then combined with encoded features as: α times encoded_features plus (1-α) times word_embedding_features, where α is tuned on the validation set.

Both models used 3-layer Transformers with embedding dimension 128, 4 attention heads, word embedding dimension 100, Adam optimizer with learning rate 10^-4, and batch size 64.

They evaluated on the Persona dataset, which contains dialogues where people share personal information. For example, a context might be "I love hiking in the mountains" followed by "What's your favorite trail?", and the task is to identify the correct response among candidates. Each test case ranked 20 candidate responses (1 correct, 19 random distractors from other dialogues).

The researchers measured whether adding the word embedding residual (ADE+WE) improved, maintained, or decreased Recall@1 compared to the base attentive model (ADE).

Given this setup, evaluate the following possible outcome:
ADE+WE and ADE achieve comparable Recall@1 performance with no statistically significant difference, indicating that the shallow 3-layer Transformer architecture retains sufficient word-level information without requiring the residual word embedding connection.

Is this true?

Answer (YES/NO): YES